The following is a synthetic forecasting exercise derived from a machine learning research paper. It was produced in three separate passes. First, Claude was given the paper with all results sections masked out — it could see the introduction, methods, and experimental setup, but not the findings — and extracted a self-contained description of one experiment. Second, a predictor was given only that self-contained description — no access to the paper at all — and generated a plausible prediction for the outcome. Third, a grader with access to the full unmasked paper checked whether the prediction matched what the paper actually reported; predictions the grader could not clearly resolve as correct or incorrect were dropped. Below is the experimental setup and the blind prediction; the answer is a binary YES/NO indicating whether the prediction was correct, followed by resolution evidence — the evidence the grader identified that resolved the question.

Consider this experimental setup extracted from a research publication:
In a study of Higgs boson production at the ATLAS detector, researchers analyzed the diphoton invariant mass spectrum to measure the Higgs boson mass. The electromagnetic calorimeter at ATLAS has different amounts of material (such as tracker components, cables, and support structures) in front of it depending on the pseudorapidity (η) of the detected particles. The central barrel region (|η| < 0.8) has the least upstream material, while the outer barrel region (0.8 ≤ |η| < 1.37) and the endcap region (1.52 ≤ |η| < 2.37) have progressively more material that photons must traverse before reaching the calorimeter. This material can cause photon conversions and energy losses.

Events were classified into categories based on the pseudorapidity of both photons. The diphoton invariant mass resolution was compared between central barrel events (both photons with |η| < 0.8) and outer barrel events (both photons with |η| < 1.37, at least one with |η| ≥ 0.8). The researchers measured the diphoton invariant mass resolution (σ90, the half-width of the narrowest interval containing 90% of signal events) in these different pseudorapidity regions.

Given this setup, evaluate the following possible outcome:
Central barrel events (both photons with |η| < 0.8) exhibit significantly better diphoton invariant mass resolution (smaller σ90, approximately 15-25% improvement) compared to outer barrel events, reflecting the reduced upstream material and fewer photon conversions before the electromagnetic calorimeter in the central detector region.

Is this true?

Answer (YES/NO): NO